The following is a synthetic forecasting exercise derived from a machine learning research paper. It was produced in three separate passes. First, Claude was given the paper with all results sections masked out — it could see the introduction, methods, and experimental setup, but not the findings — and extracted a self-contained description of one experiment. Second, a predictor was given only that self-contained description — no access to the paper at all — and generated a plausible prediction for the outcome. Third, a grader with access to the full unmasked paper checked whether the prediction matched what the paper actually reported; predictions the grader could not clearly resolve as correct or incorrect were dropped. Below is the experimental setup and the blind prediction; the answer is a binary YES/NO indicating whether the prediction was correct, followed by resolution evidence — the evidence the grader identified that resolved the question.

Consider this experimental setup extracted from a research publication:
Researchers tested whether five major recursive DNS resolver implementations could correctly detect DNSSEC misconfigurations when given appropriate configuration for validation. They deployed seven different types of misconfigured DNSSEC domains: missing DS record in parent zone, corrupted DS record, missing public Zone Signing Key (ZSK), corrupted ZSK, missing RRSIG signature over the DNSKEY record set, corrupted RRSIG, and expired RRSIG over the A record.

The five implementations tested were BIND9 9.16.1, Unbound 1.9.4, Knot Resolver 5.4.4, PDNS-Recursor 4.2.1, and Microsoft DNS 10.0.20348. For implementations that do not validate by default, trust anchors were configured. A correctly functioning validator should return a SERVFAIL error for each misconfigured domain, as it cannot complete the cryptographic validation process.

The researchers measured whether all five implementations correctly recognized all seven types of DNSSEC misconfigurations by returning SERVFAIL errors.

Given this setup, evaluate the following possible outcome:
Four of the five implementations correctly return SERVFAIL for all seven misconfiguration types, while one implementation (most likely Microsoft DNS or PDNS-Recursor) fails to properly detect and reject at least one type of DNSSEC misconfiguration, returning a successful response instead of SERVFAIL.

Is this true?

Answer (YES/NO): NO